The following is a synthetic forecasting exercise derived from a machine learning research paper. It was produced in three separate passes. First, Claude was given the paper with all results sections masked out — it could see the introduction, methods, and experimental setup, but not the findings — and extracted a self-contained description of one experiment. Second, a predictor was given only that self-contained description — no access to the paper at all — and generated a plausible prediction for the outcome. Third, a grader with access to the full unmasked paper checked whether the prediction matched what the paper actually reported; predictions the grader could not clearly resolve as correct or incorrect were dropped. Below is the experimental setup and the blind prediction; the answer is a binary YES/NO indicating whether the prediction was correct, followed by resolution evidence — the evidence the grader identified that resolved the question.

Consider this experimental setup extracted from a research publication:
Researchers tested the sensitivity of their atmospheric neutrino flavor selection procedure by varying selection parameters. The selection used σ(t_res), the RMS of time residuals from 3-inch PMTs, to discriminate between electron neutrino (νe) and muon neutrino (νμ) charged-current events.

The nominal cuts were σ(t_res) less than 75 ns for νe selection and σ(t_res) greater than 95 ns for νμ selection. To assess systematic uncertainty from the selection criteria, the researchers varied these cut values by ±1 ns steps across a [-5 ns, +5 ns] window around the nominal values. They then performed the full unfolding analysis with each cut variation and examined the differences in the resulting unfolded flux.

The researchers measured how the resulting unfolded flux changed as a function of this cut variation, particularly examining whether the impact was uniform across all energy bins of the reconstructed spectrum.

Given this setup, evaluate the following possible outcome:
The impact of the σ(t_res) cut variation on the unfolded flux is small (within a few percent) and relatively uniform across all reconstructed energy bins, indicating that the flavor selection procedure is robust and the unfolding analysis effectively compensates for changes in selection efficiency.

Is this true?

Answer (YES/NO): NO